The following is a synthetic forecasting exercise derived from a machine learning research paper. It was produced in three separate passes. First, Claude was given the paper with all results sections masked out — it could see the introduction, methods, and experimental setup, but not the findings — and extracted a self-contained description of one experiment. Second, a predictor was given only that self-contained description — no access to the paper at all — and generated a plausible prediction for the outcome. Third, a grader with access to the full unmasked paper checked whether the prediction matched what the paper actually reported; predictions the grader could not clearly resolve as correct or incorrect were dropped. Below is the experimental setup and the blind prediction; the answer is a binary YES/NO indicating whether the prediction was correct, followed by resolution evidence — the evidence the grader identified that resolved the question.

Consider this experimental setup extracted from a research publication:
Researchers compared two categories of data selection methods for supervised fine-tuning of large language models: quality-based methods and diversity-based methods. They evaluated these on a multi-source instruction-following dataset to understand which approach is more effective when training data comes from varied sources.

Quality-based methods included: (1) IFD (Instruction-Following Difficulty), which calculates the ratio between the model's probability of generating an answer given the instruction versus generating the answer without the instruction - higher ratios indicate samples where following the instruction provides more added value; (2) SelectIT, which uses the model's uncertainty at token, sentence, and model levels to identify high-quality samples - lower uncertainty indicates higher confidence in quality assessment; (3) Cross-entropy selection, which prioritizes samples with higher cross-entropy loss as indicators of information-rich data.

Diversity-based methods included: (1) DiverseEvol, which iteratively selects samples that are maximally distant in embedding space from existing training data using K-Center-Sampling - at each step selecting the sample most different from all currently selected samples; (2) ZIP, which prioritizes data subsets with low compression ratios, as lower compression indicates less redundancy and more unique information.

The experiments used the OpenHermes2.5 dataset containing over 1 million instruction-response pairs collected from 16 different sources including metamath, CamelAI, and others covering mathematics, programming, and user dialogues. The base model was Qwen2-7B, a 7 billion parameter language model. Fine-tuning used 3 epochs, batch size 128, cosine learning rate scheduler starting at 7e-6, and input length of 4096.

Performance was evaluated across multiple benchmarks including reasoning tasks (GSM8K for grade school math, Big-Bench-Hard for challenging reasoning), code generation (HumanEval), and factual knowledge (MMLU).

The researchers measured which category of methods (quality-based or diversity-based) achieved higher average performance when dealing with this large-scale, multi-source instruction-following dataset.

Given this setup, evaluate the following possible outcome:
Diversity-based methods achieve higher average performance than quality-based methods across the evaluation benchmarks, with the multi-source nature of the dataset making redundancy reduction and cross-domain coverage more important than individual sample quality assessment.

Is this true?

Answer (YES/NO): YES